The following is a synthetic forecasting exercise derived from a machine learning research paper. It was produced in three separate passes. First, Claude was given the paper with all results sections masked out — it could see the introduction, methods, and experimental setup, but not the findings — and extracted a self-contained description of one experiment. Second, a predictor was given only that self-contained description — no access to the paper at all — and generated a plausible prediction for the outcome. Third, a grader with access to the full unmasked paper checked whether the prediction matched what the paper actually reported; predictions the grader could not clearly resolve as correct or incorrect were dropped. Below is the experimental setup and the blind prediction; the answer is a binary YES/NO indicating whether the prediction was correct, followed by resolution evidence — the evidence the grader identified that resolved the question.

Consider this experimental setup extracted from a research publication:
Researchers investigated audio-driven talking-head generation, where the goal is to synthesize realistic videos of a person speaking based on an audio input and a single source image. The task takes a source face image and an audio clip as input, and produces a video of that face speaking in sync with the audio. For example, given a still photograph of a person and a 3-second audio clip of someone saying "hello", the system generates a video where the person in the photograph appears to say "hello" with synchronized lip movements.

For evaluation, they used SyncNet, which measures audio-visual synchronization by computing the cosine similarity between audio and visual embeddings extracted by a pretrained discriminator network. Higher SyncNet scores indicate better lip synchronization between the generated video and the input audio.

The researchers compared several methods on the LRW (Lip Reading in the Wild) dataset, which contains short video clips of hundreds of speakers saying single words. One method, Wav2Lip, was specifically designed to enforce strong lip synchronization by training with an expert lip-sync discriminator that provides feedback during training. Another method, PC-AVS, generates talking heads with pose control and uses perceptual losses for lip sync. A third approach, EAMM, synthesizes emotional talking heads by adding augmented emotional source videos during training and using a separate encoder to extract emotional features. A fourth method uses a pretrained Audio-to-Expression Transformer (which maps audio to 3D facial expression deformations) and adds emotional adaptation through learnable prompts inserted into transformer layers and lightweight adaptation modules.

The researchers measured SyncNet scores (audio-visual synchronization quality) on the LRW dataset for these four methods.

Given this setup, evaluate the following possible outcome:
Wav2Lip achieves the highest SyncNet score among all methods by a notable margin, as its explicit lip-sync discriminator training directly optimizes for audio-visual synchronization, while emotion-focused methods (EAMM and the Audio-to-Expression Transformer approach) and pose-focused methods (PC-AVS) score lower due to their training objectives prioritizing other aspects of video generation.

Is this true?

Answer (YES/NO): NO